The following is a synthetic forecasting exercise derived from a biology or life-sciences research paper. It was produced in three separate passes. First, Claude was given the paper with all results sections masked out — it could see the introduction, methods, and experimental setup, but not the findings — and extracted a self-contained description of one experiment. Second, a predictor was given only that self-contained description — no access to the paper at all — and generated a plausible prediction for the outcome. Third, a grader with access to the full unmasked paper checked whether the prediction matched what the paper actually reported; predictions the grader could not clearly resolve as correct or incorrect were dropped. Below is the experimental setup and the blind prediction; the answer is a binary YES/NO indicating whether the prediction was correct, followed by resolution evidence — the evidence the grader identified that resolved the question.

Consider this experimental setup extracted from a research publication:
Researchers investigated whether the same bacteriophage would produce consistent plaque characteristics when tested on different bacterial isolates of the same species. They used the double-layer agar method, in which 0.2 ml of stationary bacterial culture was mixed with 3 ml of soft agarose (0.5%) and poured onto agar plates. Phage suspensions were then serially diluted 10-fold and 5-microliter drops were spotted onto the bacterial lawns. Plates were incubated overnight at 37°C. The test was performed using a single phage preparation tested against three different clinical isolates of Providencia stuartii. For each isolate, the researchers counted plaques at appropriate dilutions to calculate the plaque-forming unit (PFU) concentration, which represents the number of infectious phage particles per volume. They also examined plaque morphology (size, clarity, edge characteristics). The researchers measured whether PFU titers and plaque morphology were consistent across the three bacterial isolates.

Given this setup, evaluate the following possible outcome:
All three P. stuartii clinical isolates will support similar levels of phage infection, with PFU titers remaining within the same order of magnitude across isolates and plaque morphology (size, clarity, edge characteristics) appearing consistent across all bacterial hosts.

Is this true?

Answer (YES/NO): NO